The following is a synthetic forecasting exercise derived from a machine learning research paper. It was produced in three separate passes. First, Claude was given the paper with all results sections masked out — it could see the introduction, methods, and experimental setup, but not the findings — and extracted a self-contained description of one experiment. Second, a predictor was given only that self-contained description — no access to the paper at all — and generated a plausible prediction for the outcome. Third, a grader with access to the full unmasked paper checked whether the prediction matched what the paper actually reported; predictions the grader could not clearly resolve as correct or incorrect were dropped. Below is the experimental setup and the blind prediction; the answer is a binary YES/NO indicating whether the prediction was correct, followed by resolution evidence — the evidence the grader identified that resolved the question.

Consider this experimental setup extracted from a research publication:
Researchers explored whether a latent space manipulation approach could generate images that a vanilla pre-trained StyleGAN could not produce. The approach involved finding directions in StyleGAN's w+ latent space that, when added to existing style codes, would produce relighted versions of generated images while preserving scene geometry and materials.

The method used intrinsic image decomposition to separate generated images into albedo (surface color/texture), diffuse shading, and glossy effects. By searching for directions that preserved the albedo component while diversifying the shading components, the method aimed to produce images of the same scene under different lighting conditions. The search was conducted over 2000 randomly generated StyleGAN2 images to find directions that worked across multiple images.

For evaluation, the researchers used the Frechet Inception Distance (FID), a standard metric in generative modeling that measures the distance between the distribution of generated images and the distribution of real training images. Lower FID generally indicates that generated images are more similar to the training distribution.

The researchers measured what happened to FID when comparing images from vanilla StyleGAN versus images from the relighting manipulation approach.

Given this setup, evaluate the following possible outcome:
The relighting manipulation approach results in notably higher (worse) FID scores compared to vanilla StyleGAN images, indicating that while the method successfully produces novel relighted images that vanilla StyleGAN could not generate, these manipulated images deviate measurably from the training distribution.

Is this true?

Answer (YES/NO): YES